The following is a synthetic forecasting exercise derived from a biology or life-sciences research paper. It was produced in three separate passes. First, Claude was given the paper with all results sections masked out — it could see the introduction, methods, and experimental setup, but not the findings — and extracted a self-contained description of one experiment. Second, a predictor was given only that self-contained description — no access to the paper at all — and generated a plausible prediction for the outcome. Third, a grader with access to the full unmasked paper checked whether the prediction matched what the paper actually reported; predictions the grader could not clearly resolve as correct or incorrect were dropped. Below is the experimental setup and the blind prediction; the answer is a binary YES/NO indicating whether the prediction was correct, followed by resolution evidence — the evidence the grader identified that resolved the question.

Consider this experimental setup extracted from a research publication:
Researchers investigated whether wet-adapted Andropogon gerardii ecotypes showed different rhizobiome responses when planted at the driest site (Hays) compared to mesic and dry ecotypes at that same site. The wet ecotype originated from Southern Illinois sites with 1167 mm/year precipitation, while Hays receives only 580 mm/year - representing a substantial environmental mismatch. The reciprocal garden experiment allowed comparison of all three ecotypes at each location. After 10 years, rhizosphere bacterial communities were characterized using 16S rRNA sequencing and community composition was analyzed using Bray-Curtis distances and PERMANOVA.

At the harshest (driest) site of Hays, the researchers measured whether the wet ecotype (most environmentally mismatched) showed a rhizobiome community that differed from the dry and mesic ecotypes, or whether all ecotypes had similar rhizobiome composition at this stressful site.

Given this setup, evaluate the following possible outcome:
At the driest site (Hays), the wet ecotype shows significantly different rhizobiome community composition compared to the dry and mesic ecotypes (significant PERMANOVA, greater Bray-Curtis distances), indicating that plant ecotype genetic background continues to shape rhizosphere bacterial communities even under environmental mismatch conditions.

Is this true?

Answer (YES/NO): NO